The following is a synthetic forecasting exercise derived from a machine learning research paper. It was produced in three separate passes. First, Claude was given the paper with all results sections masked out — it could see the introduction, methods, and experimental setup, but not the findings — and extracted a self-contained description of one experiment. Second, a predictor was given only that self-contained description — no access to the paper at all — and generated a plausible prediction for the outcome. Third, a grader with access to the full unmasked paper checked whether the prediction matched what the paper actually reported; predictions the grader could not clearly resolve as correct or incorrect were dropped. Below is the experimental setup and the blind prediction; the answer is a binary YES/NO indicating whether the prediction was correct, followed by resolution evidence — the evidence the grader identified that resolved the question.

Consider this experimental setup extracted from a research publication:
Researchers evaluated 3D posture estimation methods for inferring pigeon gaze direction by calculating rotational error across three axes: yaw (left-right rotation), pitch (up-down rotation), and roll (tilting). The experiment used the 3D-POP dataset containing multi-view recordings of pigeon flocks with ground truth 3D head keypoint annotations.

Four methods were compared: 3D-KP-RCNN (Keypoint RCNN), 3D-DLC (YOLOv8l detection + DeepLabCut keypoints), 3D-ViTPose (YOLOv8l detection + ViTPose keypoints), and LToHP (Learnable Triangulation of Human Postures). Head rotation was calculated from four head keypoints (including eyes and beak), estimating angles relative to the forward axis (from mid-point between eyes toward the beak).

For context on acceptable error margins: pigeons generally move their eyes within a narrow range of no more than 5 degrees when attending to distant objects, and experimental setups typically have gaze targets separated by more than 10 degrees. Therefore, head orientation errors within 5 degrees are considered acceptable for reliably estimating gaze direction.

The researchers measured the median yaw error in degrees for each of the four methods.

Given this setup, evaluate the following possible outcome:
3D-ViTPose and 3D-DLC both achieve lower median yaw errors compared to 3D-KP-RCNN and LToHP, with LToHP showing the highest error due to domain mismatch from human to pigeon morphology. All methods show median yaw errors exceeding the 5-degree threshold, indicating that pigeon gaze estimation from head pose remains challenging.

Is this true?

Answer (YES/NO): NO